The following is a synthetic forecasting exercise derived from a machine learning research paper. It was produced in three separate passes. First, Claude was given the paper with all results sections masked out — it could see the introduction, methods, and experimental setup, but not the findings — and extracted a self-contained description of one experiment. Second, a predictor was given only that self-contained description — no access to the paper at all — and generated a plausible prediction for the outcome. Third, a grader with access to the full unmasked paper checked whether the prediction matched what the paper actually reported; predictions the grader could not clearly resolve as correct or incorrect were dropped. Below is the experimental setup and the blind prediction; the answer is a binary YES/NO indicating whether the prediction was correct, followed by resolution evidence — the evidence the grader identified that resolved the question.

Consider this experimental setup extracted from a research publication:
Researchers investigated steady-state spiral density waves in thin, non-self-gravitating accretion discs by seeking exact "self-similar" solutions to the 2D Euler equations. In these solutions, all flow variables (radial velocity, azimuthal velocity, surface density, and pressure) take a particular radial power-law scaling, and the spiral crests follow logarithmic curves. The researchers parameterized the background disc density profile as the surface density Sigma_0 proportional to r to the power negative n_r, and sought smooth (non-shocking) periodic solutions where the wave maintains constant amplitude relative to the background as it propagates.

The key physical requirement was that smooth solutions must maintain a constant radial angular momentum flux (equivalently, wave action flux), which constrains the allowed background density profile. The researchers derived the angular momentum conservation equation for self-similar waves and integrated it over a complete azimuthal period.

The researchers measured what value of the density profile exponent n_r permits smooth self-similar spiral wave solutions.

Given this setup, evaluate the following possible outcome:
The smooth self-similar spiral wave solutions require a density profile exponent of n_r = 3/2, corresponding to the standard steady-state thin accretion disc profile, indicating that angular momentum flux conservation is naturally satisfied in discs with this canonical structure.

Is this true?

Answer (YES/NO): NO